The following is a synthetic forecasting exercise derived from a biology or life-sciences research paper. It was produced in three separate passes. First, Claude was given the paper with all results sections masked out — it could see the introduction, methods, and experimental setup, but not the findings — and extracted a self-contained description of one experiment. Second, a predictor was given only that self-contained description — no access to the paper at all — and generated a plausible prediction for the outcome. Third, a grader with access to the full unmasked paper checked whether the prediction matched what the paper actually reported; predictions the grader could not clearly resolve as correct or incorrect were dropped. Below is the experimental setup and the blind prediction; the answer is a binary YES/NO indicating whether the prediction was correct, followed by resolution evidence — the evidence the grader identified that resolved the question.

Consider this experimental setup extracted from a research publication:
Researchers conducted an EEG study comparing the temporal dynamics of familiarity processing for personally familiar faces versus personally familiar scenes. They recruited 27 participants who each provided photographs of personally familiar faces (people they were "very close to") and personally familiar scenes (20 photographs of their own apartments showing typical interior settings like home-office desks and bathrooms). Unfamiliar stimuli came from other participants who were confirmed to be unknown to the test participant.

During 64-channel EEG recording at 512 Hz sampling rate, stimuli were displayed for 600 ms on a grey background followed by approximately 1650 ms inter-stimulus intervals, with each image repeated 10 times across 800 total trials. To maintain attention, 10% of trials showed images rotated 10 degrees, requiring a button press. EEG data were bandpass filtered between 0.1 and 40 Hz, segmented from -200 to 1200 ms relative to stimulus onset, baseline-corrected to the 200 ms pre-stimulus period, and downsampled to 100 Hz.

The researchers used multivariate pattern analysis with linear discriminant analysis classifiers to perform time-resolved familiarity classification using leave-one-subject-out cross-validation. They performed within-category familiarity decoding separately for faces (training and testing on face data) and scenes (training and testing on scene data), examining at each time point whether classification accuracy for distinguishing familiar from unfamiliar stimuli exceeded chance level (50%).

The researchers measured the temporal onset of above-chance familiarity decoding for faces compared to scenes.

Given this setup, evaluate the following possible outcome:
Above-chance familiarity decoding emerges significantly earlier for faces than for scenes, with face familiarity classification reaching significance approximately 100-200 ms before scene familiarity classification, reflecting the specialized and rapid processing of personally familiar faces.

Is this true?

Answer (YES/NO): NO